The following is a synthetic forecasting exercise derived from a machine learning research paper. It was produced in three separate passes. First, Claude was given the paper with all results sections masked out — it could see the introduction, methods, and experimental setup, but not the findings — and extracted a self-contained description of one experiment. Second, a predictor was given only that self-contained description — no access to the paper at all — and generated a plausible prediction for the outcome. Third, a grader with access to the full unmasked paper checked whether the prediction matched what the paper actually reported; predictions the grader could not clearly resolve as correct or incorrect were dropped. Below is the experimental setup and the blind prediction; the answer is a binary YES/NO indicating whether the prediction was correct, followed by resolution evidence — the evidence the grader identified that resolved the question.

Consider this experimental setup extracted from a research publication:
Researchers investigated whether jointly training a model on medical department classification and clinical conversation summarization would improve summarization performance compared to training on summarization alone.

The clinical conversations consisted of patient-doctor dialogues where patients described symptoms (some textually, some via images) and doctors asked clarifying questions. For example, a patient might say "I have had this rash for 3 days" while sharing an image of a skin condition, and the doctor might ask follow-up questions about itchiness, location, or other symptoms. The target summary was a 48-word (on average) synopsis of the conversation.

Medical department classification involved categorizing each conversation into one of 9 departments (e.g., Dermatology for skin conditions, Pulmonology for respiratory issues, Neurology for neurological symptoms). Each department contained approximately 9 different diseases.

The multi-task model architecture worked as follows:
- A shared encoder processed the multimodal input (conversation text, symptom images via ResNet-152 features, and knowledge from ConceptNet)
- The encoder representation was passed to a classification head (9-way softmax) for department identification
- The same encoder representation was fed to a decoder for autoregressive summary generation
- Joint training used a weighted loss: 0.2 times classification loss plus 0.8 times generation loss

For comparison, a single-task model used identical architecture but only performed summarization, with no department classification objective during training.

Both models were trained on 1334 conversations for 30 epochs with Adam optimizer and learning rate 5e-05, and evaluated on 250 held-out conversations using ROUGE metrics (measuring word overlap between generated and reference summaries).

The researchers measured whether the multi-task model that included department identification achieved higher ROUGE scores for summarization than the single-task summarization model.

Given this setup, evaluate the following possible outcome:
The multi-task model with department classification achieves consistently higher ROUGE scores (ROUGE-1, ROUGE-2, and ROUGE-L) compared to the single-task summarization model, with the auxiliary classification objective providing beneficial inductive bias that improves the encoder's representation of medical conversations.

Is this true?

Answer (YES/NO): YES